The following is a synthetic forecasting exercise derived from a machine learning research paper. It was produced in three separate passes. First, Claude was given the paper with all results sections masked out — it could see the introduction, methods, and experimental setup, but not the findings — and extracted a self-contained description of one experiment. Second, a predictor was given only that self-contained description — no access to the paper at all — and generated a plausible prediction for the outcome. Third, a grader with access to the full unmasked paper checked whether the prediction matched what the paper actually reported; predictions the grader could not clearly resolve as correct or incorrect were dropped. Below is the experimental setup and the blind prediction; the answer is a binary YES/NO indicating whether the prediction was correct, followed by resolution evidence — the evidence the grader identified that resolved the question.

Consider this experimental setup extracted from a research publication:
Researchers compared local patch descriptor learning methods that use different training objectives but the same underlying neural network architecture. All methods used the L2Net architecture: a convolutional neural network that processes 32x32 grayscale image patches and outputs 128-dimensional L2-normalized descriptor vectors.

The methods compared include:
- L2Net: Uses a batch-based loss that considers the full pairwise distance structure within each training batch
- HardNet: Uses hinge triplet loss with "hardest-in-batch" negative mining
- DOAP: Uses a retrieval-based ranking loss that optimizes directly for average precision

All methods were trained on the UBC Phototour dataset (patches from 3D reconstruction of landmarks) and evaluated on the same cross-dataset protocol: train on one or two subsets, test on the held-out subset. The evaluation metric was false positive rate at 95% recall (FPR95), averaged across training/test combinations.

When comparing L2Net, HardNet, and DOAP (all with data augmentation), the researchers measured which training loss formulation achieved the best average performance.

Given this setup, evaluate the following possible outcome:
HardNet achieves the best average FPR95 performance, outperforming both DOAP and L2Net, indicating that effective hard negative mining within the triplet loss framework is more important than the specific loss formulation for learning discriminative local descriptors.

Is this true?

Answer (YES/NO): NO